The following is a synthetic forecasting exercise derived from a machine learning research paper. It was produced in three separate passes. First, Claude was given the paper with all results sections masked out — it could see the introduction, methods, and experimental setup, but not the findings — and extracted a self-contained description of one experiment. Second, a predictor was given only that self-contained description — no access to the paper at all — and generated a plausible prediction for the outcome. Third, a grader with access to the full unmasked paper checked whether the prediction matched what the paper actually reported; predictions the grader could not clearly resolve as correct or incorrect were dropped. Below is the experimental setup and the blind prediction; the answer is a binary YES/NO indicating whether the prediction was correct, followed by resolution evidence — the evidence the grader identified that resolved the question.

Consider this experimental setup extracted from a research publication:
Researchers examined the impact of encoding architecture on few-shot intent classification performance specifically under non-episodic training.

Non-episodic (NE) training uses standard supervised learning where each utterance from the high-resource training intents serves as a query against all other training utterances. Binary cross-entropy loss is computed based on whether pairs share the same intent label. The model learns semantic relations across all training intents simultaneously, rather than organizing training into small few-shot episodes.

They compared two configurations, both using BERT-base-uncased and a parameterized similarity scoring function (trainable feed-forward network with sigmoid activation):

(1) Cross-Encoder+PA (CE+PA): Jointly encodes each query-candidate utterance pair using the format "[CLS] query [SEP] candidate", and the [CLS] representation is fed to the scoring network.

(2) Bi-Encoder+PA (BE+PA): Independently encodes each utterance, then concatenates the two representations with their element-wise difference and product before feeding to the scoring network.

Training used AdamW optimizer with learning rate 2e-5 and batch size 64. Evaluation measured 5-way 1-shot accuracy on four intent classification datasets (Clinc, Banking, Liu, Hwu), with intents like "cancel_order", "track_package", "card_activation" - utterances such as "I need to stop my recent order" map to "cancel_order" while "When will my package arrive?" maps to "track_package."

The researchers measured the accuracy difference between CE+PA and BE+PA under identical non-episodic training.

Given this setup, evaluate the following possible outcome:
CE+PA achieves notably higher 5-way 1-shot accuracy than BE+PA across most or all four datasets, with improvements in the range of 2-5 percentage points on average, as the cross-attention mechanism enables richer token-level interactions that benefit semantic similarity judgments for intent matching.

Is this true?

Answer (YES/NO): NO